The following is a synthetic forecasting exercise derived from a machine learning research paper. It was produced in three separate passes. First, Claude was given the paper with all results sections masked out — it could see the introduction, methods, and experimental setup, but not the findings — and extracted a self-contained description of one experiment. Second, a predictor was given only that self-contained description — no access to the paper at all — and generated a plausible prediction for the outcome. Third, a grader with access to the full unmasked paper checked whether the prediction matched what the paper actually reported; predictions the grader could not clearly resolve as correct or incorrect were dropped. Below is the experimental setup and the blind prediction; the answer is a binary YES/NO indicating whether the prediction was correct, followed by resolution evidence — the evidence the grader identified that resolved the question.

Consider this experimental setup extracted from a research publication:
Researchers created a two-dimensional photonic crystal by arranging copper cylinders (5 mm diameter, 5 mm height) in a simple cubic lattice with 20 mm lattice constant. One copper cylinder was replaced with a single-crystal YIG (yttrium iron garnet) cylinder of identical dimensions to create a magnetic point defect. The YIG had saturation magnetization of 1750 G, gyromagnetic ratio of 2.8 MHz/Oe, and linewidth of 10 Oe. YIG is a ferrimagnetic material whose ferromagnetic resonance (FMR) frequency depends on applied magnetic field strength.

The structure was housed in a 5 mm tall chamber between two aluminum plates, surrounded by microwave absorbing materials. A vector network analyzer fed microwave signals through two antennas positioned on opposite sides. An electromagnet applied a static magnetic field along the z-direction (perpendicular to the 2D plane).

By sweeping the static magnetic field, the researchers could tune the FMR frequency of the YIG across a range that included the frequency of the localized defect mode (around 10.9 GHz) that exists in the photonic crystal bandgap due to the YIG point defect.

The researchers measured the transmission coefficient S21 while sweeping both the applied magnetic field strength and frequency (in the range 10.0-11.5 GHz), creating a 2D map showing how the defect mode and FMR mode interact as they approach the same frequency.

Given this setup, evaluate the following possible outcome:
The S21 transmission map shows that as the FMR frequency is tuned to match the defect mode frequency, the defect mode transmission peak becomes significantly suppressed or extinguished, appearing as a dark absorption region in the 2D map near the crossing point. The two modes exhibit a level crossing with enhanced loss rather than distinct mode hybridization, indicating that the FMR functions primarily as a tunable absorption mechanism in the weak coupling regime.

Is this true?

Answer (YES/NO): NO